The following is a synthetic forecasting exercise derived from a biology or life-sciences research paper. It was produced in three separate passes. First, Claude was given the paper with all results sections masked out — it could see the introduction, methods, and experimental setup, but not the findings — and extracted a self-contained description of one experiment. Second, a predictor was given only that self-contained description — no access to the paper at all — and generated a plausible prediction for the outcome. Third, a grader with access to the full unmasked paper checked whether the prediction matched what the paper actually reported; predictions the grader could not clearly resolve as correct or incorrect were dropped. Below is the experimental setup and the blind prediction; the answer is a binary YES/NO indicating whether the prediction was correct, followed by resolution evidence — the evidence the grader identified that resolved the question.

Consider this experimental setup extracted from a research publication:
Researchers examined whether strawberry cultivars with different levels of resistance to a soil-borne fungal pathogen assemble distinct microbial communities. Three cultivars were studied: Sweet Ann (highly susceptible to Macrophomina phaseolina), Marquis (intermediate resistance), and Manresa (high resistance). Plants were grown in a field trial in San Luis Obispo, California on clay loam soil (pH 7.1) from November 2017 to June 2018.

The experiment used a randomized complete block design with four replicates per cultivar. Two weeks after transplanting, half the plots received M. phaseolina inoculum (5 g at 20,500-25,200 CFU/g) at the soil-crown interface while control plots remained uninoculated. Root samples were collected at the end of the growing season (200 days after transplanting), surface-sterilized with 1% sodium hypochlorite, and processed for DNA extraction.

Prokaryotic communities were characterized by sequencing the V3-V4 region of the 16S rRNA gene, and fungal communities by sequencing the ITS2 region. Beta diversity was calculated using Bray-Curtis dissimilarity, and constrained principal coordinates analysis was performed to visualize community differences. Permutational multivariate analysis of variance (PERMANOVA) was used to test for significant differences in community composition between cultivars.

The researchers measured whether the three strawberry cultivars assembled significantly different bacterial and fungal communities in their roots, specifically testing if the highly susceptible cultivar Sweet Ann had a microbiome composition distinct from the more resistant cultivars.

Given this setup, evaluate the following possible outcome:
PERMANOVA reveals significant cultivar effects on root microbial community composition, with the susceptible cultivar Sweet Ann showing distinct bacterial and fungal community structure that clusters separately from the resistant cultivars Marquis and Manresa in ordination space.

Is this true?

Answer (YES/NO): NO